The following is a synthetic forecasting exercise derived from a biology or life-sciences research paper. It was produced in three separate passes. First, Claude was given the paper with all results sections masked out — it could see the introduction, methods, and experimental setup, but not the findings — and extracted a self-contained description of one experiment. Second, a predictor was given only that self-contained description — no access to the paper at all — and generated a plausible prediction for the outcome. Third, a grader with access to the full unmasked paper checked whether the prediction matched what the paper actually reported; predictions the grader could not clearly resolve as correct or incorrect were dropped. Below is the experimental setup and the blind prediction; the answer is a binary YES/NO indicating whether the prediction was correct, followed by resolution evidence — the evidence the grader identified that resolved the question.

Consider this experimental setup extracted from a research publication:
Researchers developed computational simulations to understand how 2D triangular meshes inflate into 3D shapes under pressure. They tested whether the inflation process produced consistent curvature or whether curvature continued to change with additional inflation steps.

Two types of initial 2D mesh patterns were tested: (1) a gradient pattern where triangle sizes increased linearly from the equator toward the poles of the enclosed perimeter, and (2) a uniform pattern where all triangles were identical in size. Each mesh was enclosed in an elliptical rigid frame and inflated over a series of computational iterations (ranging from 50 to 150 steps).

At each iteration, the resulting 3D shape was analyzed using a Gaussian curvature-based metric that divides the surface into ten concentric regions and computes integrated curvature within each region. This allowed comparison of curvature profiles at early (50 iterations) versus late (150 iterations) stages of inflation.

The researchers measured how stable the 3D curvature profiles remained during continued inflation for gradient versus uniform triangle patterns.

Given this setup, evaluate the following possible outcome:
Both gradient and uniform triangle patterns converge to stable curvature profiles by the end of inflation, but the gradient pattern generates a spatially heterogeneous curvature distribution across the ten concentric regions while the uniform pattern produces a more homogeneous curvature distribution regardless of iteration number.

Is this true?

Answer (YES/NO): NO